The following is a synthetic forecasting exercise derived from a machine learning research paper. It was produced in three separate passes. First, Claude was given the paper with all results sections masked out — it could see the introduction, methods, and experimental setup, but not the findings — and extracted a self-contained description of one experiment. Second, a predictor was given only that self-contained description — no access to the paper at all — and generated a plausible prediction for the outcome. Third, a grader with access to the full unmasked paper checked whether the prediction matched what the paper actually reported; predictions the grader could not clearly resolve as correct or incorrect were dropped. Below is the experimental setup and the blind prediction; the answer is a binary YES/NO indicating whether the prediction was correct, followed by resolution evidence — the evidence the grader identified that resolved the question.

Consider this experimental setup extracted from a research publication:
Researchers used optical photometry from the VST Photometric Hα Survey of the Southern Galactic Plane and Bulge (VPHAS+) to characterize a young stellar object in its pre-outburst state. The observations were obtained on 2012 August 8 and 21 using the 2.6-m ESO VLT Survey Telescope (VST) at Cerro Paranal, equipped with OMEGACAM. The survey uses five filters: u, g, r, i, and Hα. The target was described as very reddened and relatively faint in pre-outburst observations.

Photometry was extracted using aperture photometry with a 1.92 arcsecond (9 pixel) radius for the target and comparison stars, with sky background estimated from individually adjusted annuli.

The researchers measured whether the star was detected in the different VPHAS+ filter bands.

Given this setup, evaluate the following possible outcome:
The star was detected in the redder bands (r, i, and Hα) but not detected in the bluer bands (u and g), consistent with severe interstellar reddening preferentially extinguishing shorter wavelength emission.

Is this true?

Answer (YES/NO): NO